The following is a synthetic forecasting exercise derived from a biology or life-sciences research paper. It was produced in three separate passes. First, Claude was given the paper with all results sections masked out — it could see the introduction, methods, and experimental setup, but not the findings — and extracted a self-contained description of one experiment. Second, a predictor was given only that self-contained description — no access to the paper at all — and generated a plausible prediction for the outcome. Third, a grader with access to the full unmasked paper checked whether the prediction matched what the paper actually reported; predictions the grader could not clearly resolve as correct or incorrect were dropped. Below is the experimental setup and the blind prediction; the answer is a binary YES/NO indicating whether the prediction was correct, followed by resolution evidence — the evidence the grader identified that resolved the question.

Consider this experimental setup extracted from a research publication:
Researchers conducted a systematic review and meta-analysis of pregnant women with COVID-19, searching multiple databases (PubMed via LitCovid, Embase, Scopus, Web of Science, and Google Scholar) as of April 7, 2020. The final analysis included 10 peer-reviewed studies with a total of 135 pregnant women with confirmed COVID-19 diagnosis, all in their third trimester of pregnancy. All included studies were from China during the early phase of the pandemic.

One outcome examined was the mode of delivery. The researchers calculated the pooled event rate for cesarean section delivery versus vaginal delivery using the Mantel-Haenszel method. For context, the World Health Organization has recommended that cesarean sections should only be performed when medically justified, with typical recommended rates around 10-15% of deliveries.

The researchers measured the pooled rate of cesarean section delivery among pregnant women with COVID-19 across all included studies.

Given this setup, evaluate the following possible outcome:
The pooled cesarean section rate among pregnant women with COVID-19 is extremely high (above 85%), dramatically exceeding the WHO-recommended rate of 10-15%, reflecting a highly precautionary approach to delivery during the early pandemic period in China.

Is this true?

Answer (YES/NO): NO